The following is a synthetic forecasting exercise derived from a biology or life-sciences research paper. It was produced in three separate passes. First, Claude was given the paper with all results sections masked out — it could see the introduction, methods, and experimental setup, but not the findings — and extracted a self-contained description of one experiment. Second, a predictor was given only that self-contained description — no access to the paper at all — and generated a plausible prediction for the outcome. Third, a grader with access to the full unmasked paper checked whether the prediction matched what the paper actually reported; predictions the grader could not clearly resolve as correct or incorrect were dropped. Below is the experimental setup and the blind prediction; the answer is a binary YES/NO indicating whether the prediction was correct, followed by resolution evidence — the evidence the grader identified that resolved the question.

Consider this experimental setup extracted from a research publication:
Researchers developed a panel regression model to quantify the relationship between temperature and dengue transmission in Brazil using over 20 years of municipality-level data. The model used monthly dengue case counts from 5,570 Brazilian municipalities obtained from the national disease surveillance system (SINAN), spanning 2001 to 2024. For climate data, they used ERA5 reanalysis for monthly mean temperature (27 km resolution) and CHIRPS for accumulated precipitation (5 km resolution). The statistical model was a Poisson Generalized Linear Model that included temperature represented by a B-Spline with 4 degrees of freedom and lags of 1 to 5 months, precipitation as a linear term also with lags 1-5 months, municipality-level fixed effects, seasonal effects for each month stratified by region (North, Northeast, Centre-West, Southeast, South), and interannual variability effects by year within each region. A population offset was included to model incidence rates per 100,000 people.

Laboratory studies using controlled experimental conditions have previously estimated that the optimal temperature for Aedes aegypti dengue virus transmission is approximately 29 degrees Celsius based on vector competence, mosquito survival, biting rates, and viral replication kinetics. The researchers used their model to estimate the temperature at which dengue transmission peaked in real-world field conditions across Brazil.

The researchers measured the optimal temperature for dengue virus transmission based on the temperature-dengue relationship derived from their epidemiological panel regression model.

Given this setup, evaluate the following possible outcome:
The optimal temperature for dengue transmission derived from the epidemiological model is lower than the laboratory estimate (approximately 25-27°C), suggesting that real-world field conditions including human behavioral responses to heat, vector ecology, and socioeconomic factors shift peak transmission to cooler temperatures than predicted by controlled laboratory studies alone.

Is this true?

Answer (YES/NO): YES